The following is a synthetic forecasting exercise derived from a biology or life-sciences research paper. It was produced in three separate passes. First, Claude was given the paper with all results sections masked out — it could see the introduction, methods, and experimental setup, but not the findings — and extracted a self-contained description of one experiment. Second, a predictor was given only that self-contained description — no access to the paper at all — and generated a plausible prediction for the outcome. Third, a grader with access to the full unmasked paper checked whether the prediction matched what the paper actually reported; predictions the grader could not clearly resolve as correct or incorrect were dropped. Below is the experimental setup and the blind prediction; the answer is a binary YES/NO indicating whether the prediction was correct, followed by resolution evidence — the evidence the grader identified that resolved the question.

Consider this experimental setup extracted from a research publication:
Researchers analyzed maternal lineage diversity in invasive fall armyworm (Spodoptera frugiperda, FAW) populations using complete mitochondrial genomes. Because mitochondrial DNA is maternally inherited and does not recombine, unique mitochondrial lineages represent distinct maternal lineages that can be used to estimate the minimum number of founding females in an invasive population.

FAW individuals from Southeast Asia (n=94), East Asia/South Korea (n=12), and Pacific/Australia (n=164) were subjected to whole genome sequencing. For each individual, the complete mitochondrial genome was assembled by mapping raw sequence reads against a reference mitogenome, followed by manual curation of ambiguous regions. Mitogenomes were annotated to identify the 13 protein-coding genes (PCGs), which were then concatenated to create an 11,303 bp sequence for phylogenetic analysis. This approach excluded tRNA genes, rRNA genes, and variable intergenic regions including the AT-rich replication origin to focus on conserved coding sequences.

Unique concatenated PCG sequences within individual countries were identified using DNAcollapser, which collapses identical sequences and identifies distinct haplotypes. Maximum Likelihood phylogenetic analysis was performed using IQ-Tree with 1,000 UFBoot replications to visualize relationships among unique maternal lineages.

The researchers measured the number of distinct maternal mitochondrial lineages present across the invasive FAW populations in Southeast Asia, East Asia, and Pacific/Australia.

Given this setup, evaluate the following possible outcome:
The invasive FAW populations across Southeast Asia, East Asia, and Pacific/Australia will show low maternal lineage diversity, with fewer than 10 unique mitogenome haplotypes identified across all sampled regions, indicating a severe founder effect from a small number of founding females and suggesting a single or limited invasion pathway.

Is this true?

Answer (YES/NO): NO